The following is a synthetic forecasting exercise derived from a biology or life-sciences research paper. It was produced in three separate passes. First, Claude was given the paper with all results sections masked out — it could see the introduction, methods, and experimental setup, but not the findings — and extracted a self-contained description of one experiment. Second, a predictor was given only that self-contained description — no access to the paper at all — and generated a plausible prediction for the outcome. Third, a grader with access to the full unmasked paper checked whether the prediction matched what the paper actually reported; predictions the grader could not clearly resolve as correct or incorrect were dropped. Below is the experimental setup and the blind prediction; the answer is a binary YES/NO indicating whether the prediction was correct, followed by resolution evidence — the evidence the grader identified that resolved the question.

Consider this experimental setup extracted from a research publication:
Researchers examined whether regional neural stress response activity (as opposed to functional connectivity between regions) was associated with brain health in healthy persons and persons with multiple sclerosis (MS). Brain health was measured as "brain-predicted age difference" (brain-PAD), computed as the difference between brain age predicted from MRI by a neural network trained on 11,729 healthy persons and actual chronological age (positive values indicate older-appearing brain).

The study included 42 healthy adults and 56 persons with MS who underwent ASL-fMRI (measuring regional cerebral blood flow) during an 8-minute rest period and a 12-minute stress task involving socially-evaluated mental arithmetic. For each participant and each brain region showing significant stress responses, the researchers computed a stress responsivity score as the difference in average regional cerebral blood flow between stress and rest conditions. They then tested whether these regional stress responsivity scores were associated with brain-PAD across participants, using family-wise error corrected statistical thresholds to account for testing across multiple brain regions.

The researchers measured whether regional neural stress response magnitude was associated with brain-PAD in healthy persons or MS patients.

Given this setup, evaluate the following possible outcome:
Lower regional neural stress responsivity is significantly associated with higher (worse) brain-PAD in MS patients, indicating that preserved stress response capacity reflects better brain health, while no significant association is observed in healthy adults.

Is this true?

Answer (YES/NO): NO